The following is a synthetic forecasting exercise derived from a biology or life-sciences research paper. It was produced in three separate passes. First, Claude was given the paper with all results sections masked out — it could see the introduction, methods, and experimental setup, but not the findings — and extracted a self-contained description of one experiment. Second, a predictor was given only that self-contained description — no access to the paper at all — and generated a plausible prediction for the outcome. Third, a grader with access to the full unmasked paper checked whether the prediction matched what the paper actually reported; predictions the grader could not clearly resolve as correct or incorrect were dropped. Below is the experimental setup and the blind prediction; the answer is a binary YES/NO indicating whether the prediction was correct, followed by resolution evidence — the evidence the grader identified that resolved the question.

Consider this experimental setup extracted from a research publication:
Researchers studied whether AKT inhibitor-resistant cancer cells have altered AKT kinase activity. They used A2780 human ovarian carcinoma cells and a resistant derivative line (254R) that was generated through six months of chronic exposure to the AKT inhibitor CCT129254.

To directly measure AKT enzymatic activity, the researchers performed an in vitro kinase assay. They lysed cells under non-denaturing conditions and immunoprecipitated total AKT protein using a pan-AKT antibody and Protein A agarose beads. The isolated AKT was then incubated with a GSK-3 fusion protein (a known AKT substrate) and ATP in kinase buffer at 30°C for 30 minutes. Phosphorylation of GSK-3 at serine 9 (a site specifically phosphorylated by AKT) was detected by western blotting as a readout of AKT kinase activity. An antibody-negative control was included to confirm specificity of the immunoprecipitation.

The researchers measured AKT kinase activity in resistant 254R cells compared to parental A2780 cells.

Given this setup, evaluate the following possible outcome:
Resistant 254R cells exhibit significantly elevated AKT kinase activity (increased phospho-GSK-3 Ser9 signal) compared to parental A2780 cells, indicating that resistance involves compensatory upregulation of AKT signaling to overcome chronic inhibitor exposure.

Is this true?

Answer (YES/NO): NO